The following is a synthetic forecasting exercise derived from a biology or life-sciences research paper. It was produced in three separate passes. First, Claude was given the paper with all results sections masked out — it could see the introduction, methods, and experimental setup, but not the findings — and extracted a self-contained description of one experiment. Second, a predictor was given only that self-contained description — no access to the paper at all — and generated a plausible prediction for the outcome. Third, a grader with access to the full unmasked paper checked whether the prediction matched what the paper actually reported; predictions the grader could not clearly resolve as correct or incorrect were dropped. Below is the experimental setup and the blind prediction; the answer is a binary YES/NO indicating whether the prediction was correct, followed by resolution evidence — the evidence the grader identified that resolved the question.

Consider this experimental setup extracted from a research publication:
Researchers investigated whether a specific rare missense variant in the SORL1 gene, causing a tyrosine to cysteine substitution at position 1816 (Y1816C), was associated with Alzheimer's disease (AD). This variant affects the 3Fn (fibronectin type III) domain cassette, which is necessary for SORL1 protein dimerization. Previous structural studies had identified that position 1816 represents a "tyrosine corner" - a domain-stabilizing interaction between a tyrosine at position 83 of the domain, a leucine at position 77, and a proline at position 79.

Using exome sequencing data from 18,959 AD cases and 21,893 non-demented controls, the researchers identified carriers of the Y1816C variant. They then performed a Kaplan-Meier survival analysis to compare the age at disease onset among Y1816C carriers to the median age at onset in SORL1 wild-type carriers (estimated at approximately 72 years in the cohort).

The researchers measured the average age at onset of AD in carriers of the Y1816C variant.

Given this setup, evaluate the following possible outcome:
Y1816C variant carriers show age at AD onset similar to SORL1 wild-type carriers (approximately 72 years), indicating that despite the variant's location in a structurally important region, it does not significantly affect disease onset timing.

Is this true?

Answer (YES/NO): NO